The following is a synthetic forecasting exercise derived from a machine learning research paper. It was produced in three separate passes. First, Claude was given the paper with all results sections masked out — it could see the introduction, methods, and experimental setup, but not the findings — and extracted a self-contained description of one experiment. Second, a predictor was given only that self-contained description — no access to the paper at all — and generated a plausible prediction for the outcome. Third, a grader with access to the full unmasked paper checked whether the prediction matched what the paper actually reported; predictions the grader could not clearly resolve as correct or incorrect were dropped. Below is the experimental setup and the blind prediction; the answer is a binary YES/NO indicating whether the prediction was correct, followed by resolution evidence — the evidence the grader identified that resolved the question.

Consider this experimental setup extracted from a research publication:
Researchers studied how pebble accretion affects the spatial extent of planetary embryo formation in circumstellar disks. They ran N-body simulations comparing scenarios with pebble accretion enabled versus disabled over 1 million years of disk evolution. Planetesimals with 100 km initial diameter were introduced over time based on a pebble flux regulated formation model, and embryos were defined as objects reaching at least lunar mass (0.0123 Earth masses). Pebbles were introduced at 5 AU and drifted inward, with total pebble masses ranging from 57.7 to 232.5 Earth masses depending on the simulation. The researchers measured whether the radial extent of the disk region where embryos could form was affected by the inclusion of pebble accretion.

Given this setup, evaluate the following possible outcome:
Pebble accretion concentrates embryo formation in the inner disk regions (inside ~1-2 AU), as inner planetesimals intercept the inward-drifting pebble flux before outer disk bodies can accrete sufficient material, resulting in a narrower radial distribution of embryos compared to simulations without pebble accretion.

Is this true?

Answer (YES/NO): NO